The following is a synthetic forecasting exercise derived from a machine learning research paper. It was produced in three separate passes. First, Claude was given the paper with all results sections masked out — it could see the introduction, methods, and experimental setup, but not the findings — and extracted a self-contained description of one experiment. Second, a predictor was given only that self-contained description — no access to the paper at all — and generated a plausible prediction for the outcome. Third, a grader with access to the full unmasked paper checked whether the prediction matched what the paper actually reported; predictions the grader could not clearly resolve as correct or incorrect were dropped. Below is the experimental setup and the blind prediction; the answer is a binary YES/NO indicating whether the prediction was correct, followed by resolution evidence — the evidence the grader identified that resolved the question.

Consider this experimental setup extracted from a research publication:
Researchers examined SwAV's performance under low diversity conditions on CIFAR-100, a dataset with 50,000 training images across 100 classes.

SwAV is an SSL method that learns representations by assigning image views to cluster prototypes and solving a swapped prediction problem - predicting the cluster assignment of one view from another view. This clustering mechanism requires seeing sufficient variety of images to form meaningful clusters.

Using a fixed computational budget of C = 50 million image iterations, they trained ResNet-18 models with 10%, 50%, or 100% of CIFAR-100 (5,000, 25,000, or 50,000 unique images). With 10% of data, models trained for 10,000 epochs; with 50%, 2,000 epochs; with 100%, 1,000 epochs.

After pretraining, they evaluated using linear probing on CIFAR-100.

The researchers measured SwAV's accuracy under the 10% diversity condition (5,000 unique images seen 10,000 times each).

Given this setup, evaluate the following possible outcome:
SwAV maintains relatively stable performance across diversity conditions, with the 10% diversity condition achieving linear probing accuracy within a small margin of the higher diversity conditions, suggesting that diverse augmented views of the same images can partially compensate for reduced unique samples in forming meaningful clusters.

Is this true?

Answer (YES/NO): NO